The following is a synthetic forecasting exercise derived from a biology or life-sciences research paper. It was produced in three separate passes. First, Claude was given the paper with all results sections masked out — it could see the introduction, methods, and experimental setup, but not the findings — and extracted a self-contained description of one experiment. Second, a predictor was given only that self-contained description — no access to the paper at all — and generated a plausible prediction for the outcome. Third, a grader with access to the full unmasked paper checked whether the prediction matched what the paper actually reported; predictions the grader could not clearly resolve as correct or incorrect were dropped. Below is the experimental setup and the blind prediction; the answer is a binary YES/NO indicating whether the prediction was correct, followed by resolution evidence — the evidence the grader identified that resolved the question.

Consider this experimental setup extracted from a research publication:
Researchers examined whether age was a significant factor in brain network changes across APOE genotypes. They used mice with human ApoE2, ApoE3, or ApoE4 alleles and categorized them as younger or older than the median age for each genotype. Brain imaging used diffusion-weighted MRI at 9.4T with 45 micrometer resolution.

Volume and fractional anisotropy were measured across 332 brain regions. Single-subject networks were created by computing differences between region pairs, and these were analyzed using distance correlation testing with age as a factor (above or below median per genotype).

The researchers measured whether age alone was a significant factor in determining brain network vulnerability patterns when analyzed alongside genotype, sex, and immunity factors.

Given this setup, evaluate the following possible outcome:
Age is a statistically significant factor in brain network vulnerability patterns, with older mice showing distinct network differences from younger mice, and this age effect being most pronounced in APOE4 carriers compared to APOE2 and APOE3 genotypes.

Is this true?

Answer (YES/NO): NO